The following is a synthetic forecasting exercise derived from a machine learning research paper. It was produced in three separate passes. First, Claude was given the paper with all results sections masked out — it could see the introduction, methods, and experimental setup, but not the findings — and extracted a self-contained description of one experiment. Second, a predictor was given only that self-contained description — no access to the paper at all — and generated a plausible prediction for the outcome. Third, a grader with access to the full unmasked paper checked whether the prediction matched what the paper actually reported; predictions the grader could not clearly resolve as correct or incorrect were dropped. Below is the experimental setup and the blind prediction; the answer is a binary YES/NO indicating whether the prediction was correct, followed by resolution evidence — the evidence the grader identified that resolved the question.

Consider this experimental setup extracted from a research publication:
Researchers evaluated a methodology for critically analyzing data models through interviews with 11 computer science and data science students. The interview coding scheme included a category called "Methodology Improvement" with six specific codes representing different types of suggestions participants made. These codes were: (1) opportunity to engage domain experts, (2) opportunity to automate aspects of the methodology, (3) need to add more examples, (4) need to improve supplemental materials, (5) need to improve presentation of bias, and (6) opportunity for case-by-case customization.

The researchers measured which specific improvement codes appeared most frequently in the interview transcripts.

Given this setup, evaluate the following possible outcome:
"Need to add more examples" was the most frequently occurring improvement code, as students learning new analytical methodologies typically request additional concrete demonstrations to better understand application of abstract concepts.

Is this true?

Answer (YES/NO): NO